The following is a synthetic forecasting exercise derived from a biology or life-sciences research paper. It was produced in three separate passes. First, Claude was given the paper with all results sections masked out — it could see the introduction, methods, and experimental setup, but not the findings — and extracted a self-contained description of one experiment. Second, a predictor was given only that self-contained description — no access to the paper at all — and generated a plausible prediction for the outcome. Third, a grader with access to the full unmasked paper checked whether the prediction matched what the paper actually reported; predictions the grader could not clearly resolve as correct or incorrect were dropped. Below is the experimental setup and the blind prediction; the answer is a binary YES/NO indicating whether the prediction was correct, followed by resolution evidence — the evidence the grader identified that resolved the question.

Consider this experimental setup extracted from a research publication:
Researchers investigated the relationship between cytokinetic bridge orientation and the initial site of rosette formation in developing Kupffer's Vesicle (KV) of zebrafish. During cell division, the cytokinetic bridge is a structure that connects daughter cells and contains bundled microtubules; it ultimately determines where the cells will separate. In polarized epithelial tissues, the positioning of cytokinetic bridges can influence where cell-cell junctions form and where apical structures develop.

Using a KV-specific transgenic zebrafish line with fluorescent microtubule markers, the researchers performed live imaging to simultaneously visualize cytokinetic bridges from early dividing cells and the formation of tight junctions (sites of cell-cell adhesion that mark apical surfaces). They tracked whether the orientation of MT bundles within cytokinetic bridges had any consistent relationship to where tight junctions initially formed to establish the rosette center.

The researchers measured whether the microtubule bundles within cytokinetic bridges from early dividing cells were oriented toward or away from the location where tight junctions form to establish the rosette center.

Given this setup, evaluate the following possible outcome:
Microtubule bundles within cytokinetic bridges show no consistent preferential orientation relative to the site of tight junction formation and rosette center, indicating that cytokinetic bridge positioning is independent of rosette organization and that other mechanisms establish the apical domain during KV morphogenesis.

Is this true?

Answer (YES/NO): NO